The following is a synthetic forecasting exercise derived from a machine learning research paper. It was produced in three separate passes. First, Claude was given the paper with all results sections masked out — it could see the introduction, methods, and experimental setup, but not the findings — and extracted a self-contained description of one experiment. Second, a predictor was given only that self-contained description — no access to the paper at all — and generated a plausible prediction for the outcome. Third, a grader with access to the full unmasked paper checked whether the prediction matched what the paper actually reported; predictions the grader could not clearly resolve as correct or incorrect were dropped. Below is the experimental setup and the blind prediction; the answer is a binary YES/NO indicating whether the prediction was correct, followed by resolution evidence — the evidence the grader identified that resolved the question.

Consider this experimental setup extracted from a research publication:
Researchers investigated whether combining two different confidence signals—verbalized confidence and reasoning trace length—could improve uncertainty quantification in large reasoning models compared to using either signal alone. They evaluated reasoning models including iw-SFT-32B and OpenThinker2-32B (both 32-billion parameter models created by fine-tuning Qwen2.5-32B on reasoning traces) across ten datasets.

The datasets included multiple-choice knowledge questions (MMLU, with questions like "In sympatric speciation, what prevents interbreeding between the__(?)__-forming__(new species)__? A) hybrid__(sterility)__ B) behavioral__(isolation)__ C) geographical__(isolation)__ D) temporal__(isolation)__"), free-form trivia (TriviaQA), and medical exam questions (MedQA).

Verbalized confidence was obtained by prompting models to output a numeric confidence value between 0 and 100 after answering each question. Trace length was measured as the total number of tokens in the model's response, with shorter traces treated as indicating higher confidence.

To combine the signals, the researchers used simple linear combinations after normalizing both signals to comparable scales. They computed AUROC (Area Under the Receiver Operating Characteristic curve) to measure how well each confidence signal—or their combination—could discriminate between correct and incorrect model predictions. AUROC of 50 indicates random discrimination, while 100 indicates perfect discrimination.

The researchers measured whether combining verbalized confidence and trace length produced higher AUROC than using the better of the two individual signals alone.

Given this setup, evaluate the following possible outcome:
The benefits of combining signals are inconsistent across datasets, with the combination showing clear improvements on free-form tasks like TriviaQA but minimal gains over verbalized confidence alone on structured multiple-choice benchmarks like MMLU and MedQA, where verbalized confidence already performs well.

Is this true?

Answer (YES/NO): NO